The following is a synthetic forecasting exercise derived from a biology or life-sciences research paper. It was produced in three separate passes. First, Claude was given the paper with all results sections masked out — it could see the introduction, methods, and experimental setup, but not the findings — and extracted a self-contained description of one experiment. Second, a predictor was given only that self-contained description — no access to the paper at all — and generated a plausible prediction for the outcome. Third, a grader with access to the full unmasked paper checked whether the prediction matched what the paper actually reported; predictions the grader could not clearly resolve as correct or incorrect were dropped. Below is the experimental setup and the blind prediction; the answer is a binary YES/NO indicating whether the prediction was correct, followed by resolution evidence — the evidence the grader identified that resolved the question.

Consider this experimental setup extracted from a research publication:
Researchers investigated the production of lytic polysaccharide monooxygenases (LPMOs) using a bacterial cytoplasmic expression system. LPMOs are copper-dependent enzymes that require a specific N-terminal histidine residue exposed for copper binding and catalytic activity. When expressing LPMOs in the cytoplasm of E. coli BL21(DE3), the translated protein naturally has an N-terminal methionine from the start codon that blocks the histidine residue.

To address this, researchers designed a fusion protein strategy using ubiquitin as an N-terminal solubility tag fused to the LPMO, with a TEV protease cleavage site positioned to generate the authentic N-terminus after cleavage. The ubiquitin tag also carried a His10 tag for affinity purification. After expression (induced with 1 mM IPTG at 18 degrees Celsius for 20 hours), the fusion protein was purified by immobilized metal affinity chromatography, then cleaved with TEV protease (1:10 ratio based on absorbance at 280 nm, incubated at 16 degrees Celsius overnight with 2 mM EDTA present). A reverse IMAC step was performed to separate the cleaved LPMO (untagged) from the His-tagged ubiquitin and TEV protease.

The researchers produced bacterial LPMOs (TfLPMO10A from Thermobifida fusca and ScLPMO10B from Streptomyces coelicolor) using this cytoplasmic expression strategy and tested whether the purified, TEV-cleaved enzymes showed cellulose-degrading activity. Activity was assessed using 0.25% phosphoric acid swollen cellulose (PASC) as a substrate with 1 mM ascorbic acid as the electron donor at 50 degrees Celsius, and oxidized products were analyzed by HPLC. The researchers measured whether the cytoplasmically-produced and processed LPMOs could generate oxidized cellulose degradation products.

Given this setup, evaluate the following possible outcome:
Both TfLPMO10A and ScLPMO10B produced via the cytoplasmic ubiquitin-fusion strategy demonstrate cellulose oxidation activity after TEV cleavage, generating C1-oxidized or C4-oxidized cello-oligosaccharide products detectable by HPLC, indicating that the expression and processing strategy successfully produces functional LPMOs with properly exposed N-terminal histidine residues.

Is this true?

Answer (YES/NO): YES